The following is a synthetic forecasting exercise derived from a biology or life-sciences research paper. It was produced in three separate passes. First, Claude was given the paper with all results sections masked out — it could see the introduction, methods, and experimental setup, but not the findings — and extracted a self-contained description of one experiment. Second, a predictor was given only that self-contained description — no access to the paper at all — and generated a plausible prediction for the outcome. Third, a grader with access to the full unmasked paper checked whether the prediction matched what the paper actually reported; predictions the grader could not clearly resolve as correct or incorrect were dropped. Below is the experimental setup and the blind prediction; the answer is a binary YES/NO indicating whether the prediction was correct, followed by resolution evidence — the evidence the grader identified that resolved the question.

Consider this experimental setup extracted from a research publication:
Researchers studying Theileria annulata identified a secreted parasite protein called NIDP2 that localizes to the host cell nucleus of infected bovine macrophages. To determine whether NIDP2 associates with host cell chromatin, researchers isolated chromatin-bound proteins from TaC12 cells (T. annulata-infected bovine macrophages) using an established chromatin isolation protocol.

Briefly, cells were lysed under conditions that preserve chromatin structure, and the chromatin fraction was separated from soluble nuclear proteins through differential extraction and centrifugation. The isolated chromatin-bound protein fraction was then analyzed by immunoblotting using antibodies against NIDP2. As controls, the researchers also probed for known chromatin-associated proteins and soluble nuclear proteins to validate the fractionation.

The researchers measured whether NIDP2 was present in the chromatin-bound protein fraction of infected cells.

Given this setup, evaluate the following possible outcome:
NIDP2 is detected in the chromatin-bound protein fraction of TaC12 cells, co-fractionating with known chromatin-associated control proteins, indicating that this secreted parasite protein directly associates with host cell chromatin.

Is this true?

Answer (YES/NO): YES